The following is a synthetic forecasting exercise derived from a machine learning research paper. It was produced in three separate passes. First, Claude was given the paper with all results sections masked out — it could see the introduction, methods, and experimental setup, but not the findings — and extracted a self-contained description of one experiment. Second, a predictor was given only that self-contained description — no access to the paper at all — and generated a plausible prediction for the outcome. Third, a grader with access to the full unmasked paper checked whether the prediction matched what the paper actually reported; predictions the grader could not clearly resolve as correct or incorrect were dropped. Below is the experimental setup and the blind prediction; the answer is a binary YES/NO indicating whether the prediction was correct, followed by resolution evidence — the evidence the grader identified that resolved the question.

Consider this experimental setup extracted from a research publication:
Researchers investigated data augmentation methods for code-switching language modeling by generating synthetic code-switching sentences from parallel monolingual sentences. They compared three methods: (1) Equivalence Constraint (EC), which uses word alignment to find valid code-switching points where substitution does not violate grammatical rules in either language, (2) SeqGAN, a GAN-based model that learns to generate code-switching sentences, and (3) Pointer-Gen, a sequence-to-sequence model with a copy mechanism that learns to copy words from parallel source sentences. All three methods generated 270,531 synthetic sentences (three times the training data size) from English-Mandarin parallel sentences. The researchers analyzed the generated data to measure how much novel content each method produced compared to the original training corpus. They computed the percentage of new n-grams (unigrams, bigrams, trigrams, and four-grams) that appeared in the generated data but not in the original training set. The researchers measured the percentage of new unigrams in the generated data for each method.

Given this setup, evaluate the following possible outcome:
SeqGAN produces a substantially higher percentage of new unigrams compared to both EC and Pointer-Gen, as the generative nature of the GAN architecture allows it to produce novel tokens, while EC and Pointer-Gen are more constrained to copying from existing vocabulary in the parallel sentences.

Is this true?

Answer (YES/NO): YES